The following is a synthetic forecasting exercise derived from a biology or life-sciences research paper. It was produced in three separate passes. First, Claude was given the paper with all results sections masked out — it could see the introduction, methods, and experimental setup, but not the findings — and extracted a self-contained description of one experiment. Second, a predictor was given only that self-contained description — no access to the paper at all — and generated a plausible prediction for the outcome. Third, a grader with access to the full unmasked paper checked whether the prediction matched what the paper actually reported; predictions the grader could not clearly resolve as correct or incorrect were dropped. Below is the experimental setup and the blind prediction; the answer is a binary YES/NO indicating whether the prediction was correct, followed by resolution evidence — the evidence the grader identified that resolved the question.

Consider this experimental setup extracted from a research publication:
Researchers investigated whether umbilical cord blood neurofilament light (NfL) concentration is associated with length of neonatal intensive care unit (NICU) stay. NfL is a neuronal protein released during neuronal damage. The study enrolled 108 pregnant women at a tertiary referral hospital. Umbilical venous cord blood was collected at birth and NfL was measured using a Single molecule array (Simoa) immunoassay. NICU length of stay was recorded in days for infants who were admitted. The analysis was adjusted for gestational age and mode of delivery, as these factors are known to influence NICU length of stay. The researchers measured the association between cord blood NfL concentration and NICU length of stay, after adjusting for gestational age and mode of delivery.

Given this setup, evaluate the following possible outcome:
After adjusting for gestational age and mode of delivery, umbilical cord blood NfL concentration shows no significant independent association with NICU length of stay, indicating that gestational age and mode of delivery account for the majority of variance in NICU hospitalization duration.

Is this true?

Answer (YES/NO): YES